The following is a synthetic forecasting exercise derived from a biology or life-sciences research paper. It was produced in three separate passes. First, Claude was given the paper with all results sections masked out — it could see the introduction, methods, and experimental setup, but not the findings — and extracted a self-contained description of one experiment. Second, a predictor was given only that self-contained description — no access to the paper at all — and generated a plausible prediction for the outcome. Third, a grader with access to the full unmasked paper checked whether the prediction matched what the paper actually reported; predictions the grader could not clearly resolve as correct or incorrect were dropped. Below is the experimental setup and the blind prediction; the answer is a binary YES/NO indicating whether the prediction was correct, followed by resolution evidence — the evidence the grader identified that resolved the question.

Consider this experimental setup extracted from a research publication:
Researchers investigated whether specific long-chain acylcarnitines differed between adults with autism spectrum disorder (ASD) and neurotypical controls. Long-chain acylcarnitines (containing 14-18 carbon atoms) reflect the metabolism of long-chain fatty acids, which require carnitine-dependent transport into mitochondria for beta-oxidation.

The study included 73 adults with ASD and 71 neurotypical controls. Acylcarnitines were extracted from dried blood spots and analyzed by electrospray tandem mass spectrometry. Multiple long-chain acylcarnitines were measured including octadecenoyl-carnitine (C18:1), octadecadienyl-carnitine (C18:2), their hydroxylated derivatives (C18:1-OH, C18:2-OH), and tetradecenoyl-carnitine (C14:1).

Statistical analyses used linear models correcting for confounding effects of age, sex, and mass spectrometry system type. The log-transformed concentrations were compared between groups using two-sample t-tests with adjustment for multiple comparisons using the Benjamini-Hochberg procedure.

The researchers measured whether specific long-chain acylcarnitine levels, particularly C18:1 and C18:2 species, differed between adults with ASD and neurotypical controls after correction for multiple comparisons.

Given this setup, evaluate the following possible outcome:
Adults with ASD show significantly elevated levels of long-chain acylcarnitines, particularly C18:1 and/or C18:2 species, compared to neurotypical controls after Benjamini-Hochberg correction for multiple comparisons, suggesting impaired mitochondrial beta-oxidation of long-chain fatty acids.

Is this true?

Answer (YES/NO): NO